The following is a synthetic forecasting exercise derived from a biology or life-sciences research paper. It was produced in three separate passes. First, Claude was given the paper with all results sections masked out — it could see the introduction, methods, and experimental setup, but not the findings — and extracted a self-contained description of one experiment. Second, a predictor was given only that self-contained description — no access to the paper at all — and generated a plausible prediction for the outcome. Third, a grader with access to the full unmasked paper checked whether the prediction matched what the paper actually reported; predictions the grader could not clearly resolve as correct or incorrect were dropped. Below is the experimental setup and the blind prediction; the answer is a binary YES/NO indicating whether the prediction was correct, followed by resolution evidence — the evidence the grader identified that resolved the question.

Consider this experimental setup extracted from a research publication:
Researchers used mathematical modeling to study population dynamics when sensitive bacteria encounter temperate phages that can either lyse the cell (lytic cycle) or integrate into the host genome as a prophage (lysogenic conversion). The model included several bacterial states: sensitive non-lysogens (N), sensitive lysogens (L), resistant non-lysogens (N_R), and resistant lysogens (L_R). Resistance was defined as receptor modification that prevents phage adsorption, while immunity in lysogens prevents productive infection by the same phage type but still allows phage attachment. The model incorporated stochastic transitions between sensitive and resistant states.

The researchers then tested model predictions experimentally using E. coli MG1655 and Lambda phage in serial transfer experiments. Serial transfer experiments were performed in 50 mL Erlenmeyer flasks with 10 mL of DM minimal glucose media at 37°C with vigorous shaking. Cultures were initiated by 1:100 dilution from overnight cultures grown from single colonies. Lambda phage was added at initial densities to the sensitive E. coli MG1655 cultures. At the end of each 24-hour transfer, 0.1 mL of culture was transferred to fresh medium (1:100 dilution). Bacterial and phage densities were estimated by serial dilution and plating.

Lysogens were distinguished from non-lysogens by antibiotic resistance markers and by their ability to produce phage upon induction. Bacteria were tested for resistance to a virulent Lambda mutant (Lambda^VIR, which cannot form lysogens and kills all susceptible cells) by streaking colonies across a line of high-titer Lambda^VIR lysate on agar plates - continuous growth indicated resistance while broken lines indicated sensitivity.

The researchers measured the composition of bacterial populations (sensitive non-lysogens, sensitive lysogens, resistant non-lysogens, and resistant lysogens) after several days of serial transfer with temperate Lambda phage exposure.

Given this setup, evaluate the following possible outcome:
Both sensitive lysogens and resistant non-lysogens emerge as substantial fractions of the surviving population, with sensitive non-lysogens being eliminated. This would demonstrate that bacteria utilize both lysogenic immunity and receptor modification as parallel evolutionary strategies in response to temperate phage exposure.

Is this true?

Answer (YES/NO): YES